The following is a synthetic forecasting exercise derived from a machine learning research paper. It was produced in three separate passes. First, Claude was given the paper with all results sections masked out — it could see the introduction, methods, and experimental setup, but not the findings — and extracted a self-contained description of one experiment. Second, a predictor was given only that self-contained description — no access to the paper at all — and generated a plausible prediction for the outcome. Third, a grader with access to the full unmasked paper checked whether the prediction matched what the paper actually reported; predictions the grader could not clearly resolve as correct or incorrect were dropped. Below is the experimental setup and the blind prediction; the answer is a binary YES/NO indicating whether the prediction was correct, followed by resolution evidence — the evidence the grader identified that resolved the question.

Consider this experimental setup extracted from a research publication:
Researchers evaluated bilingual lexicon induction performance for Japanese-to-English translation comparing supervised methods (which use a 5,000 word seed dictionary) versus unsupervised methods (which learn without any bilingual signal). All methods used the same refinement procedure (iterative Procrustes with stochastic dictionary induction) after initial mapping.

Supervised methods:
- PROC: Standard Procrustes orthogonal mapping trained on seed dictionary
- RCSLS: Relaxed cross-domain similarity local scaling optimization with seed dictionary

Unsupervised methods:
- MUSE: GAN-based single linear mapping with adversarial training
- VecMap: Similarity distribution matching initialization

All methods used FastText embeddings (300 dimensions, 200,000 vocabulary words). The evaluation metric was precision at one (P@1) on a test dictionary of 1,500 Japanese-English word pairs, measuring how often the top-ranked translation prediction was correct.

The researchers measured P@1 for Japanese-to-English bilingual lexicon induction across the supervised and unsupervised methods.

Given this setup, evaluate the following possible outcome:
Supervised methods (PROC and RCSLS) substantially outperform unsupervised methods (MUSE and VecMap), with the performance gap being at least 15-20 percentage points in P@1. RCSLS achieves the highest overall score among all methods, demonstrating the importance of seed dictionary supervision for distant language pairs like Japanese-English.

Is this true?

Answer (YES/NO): NO